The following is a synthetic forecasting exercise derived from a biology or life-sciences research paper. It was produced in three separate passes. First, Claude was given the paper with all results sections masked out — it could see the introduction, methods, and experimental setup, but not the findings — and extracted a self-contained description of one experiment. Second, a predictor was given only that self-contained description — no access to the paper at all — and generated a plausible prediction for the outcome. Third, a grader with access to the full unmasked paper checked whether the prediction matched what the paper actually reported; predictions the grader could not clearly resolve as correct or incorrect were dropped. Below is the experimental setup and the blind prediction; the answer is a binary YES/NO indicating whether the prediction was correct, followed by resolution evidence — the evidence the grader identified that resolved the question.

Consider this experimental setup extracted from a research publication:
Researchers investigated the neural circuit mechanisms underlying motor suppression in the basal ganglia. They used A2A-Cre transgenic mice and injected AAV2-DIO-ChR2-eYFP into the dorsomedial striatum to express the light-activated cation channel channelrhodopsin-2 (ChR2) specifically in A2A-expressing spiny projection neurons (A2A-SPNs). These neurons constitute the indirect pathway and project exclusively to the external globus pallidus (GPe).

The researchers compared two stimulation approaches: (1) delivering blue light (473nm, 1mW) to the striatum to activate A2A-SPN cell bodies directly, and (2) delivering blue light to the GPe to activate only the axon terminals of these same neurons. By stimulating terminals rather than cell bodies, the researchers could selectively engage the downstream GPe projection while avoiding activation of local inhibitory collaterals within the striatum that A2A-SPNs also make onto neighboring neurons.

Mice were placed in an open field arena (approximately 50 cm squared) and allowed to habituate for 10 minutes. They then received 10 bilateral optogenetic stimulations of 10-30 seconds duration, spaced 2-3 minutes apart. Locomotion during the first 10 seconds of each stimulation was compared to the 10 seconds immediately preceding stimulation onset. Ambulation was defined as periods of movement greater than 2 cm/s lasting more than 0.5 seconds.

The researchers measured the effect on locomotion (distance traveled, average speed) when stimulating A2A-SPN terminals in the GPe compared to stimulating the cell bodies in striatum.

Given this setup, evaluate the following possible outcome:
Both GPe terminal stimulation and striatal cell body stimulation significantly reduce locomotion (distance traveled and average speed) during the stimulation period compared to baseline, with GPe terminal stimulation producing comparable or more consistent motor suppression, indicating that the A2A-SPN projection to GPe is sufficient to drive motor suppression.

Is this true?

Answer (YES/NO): NO